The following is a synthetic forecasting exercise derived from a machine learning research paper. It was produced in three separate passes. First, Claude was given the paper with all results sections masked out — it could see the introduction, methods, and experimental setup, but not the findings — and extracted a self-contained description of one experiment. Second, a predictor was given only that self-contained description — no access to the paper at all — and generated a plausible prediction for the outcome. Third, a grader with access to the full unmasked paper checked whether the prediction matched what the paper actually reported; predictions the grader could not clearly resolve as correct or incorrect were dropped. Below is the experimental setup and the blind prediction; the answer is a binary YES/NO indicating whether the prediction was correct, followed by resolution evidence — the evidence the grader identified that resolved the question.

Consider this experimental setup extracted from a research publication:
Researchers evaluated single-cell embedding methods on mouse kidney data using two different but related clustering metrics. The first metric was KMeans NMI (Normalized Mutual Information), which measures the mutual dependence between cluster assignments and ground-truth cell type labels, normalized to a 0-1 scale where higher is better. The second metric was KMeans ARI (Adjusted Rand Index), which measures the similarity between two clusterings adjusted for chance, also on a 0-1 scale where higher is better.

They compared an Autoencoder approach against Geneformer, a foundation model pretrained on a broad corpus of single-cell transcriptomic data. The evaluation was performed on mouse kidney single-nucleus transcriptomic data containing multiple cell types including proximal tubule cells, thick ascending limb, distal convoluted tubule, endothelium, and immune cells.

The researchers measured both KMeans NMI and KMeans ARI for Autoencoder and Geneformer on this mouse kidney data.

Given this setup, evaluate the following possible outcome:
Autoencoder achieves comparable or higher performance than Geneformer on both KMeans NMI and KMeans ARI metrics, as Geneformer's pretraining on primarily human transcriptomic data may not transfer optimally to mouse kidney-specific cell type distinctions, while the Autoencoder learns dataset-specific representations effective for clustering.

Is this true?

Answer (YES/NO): YES